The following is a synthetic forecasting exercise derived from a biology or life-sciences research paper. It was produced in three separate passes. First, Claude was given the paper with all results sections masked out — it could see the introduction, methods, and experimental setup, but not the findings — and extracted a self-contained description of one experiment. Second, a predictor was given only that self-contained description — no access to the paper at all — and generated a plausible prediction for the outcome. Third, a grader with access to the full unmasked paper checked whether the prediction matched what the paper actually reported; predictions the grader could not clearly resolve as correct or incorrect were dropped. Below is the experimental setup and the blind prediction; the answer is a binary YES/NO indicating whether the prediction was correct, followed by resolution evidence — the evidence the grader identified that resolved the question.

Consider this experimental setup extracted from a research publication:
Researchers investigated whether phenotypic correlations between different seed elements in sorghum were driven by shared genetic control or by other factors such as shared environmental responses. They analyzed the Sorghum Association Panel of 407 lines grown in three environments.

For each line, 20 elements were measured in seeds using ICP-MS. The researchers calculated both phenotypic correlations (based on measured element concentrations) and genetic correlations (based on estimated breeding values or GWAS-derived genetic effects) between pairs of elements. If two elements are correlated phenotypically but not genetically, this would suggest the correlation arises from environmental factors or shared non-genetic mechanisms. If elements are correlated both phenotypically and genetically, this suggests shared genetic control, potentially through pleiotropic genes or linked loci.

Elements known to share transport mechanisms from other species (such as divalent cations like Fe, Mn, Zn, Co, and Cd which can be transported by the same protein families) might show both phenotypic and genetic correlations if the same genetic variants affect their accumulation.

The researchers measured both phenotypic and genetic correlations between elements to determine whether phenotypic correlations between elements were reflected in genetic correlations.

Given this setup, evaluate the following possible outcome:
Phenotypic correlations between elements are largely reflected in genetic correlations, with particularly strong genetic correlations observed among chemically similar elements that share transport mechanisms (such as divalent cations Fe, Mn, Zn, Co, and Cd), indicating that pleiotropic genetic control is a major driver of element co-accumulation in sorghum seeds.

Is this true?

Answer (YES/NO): YES